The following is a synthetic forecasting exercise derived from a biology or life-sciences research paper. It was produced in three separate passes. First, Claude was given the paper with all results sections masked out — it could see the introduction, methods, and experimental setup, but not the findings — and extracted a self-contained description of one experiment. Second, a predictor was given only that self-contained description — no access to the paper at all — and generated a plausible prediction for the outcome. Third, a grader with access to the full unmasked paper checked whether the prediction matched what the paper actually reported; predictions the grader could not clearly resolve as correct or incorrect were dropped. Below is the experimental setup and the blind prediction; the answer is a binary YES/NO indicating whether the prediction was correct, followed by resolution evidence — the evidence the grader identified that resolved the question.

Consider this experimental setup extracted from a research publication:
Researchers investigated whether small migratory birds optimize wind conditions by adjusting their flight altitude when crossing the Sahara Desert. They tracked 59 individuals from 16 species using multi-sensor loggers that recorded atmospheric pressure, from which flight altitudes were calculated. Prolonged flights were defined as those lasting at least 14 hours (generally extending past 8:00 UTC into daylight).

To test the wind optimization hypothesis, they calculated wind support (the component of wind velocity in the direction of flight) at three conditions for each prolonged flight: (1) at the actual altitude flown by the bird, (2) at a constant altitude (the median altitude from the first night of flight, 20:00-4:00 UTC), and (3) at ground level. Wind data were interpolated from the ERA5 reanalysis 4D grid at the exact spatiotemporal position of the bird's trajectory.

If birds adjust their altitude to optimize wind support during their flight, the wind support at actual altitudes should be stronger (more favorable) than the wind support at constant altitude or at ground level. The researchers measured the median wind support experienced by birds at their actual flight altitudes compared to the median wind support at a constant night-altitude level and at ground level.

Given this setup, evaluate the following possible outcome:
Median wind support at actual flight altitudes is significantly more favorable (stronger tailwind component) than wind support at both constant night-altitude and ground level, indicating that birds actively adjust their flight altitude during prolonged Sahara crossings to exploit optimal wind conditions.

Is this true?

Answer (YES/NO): NO